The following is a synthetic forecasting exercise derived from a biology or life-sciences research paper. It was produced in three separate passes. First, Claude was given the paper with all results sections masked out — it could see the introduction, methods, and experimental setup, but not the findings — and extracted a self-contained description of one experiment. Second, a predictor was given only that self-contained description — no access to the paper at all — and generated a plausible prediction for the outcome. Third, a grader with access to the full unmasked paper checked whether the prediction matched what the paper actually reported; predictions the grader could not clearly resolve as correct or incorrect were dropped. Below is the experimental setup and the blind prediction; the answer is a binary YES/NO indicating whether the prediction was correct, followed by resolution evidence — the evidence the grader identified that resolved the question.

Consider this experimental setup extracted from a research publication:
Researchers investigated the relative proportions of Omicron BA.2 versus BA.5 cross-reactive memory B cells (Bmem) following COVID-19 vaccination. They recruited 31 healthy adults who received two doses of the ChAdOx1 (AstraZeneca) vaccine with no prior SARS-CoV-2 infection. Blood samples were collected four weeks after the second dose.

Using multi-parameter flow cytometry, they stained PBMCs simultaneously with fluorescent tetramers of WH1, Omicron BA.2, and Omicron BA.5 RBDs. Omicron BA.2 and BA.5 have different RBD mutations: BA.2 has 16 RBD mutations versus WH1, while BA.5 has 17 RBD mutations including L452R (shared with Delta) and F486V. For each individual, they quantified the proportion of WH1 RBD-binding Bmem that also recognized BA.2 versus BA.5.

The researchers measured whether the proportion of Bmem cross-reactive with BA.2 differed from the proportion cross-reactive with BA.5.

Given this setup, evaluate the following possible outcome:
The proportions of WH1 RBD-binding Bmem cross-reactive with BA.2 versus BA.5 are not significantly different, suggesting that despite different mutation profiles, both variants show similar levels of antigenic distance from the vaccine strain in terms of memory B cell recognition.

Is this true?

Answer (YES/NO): YES